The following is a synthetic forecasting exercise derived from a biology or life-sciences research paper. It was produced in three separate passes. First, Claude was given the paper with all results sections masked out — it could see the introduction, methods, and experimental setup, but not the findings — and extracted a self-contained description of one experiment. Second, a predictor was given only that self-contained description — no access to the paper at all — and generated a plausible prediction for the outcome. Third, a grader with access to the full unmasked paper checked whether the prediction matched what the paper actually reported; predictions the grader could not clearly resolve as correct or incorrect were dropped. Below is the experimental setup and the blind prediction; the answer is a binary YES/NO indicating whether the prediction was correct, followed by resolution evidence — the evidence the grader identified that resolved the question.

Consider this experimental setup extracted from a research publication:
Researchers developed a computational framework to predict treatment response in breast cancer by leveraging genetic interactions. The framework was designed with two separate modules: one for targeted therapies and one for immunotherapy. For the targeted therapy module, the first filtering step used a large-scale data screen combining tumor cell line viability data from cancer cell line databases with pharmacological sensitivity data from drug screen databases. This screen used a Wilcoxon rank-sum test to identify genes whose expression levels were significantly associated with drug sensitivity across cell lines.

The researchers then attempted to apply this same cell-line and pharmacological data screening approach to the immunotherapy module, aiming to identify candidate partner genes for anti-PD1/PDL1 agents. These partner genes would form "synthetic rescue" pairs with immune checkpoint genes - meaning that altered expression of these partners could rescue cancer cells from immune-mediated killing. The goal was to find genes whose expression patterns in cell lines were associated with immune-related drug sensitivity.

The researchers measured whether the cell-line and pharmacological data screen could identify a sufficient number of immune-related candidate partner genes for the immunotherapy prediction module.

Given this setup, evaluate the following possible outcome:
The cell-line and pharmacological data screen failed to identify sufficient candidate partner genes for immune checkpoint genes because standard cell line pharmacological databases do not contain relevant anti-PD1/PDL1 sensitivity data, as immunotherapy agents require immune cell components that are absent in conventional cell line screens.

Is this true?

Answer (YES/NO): NO